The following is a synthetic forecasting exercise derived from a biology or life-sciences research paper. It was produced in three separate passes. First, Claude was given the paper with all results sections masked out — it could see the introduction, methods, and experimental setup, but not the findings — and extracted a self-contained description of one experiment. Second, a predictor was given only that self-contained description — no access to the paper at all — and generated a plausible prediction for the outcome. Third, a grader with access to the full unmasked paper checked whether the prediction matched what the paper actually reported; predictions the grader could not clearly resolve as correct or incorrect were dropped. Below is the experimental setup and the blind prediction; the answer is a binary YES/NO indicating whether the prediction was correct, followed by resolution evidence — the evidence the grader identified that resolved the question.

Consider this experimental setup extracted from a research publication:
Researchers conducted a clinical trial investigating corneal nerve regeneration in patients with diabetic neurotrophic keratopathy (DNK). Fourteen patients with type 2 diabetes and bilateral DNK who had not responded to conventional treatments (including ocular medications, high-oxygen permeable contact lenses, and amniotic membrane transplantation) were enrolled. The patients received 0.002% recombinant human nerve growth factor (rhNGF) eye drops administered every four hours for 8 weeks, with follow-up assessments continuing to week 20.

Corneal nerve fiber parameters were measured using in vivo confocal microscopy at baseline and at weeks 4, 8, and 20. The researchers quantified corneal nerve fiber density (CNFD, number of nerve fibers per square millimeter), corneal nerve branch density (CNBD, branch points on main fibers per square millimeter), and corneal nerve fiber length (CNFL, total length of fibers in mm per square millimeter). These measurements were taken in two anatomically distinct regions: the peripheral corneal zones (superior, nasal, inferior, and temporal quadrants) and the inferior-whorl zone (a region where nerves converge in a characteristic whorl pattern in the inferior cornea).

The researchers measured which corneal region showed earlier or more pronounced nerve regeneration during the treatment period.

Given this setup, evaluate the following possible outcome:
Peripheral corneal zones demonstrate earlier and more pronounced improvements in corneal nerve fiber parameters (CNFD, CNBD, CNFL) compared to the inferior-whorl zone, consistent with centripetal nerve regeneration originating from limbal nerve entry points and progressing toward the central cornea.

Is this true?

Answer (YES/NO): NO